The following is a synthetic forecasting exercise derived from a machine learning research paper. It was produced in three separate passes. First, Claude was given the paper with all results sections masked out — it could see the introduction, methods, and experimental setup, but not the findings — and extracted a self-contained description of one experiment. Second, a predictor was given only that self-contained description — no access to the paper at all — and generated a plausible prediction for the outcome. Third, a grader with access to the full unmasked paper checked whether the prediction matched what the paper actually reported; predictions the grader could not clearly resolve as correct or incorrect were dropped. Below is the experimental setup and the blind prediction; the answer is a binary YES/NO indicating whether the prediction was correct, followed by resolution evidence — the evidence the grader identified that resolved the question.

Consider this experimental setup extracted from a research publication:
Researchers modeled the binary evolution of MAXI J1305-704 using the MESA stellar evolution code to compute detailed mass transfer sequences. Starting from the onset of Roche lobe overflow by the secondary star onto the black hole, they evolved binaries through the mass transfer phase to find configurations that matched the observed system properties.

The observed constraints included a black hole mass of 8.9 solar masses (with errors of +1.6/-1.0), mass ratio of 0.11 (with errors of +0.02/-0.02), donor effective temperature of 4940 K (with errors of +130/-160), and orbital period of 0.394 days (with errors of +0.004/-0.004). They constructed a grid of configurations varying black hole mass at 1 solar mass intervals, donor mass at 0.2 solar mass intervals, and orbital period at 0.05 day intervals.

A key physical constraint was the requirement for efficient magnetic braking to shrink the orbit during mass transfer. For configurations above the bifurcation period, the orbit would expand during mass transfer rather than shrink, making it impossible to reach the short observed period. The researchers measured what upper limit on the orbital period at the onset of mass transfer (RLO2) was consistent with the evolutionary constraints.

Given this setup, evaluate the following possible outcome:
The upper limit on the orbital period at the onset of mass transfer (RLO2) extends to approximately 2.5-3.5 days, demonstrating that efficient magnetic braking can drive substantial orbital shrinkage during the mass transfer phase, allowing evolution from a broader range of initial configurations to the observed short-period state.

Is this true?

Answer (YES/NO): NO